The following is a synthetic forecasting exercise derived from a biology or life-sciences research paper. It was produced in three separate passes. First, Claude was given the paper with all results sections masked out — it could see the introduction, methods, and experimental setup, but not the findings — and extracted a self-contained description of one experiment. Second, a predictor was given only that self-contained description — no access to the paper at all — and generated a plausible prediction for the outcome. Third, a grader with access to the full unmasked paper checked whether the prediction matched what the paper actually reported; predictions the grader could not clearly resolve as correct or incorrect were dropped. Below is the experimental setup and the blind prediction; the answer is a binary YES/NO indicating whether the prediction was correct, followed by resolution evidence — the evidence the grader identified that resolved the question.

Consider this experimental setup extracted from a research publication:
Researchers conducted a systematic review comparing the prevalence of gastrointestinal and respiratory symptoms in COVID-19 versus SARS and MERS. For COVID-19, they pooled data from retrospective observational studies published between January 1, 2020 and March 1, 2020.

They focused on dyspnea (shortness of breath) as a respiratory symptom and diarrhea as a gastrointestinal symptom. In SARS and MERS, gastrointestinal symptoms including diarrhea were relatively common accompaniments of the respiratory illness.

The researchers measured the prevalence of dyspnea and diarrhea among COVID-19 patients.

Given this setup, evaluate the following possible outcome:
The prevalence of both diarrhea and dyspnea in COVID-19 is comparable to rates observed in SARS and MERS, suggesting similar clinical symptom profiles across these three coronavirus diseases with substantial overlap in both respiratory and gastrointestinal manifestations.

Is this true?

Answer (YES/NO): NO